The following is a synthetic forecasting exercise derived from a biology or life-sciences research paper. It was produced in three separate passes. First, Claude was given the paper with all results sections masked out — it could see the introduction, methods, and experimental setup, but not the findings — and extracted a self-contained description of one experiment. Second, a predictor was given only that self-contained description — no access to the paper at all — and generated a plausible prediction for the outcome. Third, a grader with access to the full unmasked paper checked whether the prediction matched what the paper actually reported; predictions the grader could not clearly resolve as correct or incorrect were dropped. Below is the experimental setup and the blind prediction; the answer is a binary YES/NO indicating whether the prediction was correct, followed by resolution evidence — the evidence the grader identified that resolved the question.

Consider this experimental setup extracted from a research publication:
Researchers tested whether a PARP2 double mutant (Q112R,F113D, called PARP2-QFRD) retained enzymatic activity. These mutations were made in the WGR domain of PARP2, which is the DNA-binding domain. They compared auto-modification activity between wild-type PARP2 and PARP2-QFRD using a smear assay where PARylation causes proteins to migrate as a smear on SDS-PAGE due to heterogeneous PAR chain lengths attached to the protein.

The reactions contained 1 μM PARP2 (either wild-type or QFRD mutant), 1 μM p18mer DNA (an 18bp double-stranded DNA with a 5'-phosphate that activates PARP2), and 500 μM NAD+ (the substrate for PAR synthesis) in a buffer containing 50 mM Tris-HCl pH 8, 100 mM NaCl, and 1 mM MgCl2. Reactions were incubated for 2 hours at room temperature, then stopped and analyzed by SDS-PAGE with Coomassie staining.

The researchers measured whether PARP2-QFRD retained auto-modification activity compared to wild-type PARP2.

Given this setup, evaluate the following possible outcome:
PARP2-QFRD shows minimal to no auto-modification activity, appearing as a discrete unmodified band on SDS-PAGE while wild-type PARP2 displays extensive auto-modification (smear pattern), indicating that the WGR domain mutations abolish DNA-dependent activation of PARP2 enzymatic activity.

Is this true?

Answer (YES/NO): NO